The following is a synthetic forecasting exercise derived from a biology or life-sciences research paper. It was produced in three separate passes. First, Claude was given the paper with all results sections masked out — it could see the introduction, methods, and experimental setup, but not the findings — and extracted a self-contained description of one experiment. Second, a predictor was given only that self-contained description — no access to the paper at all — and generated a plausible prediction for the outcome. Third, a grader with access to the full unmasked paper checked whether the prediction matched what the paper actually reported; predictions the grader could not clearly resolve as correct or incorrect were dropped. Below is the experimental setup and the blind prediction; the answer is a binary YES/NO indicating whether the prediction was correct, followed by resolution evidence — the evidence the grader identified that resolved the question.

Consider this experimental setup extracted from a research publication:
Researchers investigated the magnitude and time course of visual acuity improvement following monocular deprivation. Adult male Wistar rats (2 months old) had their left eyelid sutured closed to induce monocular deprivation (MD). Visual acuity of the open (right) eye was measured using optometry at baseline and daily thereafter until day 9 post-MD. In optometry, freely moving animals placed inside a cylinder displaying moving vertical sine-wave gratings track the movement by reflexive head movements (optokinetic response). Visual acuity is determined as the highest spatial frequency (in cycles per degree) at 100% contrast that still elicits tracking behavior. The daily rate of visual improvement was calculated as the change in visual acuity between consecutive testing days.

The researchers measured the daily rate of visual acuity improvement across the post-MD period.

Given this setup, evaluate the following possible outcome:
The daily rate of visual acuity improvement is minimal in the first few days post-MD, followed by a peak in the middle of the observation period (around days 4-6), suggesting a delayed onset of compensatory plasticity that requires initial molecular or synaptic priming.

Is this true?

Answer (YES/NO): NO